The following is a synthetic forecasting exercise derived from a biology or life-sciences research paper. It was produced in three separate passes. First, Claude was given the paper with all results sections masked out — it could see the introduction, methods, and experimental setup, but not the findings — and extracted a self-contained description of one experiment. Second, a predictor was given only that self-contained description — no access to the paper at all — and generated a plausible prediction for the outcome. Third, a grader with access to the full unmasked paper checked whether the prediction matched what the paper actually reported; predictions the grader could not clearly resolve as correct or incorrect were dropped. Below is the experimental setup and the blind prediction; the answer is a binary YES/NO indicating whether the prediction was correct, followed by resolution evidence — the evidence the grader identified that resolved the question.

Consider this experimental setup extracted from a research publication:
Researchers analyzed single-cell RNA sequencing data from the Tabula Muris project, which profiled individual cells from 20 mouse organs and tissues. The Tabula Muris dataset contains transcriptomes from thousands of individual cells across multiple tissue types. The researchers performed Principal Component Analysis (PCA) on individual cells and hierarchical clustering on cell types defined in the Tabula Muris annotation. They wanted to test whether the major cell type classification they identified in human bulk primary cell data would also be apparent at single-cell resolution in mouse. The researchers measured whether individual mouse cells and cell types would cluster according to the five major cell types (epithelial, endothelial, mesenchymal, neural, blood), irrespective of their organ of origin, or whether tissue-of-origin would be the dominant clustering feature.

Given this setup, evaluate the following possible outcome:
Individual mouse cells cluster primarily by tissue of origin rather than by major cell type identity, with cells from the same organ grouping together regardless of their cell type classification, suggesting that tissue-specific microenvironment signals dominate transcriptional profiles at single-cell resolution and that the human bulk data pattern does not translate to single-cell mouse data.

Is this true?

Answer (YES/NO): NO